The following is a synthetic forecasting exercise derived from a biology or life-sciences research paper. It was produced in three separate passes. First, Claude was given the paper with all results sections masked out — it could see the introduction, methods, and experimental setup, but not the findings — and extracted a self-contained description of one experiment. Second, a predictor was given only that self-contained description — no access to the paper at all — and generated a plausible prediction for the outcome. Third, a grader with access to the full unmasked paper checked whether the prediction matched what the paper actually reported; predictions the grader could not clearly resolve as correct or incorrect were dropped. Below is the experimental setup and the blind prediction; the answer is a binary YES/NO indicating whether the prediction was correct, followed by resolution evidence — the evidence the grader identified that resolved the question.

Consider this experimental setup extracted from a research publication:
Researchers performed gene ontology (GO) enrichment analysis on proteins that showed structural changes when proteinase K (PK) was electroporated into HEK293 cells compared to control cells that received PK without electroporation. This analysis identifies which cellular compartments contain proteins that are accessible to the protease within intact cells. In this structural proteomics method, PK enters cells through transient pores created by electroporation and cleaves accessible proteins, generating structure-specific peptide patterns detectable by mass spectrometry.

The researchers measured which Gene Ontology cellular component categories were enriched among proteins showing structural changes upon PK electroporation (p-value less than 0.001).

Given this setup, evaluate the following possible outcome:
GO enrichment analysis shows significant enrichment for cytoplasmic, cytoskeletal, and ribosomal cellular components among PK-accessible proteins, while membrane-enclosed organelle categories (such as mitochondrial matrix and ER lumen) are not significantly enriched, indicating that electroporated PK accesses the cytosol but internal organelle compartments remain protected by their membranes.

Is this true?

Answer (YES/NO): NO